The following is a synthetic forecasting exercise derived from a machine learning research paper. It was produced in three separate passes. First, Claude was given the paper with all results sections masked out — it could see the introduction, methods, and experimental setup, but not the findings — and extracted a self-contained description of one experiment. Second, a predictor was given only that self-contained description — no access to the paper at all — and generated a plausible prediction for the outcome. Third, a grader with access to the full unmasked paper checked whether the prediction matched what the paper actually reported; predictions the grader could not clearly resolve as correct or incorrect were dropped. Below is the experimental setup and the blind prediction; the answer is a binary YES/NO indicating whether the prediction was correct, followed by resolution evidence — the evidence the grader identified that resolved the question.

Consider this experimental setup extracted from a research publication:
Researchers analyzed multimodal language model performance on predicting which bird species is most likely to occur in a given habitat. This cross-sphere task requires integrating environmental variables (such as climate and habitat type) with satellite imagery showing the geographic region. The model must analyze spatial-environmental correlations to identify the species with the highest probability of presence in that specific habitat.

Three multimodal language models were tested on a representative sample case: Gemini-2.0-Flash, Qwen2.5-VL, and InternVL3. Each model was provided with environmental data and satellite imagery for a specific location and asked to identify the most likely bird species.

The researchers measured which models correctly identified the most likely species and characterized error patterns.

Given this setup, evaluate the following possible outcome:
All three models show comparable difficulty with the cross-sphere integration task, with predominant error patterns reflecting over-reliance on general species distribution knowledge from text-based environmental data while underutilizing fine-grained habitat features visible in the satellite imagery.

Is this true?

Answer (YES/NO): NO